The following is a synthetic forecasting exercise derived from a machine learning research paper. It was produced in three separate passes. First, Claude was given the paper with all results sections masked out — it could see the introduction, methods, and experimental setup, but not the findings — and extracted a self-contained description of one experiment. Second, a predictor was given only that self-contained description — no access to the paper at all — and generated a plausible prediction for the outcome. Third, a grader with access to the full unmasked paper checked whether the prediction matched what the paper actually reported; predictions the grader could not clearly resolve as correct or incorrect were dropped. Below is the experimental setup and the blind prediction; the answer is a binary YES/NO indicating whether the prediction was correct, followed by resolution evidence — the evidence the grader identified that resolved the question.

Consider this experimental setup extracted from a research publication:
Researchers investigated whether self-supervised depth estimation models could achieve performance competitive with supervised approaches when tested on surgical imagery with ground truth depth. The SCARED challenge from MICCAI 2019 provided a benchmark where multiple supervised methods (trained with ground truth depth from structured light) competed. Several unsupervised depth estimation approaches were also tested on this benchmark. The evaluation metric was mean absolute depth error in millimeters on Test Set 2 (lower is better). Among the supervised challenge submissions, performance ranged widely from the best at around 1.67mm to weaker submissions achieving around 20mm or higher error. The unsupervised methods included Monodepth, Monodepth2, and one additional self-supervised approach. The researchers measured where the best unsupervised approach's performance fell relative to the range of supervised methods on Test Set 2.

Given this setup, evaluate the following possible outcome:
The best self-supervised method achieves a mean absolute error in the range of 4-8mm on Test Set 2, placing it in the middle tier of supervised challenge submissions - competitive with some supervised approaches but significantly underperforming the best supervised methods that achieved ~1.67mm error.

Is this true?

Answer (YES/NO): NO